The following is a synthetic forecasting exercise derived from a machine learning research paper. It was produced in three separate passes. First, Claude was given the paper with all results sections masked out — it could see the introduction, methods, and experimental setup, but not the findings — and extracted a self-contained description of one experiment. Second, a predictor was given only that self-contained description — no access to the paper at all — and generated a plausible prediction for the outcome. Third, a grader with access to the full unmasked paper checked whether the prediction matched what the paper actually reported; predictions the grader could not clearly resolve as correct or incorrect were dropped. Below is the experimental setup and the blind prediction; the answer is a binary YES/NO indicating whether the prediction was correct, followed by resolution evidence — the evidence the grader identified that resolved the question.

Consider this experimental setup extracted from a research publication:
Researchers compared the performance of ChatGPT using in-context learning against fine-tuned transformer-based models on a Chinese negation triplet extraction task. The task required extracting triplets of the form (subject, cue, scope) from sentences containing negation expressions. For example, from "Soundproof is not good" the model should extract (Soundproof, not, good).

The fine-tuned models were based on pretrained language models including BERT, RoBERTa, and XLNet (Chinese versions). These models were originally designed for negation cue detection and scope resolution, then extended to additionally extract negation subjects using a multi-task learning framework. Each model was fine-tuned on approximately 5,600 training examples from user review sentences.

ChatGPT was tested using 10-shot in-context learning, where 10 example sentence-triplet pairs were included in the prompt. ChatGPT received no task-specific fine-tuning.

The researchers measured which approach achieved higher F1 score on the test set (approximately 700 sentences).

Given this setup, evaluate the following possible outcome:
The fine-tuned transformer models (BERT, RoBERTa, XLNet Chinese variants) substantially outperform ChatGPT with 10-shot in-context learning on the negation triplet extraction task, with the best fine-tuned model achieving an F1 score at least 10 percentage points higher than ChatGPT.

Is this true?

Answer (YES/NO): YES